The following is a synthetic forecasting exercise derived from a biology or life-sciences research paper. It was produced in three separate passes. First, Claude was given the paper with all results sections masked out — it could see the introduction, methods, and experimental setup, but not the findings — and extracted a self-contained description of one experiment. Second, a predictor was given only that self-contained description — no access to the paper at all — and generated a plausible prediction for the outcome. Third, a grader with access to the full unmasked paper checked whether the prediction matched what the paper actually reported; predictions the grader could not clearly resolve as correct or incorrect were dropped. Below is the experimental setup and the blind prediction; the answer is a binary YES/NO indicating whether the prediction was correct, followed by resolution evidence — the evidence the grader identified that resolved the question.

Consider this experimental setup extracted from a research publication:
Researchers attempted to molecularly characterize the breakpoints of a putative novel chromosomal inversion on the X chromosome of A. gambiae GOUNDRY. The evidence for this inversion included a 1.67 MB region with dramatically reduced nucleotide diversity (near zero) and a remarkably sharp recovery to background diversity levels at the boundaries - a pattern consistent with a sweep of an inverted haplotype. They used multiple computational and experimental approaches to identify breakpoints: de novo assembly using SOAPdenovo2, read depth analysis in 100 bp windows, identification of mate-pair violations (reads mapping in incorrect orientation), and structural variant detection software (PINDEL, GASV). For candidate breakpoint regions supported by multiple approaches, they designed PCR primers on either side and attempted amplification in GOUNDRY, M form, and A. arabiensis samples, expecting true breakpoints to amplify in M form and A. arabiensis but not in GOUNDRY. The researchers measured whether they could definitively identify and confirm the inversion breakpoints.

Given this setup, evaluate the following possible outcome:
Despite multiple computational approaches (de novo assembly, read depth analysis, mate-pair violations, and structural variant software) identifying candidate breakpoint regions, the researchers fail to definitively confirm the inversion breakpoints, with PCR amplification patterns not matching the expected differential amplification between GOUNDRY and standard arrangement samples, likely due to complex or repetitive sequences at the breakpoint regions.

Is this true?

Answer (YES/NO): YES